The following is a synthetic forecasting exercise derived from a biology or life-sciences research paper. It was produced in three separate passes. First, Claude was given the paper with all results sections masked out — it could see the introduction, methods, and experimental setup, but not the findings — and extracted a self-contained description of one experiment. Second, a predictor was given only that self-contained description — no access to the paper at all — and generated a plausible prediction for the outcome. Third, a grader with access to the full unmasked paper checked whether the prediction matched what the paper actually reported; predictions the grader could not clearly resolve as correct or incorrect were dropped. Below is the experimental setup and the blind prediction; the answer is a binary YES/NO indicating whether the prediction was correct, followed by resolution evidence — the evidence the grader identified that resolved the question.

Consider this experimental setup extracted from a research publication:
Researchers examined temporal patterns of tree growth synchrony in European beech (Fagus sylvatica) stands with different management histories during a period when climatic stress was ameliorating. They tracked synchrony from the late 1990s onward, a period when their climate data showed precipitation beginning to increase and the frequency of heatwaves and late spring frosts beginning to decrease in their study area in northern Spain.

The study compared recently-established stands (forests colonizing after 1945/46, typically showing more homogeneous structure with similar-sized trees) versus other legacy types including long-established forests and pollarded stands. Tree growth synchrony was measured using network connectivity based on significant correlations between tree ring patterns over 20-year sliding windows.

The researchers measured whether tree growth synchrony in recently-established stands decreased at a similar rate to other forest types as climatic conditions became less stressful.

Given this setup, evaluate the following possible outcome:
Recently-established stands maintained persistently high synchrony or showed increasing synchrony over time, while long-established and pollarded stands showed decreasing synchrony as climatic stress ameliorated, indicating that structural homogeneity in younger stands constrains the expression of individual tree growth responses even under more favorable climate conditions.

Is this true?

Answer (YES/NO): YES